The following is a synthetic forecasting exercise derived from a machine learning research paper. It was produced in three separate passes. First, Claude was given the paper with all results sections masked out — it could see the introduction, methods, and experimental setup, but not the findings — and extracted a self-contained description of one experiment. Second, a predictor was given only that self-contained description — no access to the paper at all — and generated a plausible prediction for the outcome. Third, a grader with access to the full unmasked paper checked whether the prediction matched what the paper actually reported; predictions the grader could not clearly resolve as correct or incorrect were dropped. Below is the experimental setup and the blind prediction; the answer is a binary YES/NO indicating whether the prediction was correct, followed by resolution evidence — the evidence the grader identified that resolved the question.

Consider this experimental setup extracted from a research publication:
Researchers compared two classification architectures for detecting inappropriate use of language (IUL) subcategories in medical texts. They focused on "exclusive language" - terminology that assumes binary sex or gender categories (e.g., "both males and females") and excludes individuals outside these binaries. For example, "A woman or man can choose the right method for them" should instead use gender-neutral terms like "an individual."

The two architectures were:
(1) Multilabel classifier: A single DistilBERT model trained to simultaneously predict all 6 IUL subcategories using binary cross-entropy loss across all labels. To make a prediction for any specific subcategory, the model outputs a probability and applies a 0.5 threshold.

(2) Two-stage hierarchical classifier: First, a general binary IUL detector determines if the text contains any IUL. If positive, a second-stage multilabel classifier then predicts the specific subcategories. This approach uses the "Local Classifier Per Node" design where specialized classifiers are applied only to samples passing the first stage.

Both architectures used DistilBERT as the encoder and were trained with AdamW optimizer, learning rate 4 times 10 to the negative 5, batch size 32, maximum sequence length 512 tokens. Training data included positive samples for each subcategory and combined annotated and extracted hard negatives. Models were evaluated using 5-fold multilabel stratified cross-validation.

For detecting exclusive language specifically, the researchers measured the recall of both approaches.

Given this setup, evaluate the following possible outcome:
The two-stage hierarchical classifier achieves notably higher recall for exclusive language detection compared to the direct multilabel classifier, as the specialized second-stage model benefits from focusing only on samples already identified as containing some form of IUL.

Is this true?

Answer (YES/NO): YES